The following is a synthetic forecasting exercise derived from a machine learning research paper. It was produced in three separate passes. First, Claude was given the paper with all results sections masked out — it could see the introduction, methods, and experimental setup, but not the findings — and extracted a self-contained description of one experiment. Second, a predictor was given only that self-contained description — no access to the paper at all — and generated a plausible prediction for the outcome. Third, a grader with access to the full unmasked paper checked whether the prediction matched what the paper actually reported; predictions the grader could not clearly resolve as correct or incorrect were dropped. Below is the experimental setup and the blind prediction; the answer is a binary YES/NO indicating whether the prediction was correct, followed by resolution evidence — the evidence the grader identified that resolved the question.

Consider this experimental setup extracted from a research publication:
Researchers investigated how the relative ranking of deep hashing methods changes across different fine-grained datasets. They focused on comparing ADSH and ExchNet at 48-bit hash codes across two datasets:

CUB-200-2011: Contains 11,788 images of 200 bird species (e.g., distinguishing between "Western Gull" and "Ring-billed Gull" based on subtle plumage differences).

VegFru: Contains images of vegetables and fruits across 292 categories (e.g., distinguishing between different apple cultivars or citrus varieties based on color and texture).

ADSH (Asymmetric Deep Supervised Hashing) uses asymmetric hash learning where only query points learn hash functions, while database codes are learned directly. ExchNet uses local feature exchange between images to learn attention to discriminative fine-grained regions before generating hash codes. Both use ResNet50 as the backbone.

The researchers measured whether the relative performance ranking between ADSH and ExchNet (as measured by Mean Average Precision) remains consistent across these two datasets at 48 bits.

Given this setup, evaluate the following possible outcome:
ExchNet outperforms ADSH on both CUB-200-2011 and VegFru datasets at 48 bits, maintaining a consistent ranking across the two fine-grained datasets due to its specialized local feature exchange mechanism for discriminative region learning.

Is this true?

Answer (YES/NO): YES